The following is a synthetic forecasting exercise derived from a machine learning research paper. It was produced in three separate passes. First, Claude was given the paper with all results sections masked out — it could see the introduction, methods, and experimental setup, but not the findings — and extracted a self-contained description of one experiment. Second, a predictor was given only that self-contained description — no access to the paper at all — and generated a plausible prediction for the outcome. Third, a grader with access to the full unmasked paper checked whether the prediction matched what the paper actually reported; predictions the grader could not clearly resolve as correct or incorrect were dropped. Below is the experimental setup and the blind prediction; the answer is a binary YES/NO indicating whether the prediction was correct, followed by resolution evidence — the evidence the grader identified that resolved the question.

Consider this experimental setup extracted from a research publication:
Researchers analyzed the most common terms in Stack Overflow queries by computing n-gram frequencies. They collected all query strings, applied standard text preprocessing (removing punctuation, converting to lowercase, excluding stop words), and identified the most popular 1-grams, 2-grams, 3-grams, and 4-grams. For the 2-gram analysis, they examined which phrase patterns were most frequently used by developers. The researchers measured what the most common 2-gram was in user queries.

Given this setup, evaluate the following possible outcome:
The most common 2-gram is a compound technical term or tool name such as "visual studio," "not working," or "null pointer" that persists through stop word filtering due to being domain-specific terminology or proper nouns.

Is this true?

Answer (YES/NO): NO